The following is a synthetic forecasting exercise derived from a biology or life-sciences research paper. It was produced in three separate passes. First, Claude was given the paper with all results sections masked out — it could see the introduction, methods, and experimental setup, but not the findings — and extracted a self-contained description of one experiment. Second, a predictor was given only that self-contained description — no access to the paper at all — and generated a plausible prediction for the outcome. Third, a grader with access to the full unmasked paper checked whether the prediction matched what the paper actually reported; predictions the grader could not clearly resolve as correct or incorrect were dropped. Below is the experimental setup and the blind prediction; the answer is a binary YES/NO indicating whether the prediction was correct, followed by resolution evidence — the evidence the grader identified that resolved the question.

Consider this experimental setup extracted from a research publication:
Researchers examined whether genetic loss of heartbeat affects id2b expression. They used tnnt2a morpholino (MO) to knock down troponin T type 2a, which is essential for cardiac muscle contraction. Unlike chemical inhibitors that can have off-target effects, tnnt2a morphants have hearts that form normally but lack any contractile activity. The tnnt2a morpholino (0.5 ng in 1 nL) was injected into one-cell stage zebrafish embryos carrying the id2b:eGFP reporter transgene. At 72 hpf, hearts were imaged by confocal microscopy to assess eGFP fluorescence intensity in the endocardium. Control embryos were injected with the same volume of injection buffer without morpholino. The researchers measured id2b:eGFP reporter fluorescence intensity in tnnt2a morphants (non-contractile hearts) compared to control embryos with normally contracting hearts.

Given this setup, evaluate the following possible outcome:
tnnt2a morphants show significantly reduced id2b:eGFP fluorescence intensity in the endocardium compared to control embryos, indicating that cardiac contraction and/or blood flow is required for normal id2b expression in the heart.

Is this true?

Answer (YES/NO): YES